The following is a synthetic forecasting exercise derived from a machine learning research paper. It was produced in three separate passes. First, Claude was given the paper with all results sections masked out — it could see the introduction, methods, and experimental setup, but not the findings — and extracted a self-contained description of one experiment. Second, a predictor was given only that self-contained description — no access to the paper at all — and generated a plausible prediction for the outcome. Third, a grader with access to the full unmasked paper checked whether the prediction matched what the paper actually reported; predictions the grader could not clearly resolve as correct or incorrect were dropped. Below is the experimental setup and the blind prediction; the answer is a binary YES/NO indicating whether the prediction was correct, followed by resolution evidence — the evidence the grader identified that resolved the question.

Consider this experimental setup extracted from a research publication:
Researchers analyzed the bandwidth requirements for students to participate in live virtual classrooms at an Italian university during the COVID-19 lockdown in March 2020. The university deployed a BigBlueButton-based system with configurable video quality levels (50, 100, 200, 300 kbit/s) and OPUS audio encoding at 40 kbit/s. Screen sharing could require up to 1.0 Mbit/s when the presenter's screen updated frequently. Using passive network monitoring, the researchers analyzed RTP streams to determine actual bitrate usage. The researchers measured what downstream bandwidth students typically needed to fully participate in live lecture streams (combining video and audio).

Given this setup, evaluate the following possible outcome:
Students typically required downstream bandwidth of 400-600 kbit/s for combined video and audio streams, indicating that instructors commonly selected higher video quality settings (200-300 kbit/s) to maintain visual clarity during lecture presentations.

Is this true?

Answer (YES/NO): NO